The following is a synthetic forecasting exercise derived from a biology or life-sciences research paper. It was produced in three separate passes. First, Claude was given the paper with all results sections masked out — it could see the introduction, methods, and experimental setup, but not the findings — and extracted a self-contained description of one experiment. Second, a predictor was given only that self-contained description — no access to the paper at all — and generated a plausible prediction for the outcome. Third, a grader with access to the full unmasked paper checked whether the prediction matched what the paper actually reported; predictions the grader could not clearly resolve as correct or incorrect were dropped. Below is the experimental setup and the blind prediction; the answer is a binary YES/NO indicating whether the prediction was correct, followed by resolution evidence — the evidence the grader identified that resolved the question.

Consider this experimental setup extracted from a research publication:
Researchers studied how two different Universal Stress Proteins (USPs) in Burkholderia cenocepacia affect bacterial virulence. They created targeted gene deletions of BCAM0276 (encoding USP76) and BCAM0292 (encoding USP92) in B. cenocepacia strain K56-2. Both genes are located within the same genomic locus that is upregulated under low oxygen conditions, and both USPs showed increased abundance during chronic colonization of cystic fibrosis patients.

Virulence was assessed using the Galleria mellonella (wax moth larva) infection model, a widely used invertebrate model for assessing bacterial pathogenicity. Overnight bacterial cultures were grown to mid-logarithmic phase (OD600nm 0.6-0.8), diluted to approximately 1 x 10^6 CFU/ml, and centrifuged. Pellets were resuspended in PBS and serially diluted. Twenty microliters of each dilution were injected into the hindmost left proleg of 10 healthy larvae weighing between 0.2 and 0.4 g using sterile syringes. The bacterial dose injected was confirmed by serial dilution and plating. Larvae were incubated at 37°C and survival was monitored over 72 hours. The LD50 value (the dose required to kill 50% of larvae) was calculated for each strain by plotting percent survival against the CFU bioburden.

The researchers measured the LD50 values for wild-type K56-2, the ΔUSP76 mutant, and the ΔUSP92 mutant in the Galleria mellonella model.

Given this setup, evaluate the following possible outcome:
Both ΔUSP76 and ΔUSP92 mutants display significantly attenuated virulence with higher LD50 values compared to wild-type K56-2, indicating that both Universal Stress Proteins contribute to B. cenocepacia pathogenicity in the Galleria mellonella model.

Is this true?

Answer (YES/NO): NO